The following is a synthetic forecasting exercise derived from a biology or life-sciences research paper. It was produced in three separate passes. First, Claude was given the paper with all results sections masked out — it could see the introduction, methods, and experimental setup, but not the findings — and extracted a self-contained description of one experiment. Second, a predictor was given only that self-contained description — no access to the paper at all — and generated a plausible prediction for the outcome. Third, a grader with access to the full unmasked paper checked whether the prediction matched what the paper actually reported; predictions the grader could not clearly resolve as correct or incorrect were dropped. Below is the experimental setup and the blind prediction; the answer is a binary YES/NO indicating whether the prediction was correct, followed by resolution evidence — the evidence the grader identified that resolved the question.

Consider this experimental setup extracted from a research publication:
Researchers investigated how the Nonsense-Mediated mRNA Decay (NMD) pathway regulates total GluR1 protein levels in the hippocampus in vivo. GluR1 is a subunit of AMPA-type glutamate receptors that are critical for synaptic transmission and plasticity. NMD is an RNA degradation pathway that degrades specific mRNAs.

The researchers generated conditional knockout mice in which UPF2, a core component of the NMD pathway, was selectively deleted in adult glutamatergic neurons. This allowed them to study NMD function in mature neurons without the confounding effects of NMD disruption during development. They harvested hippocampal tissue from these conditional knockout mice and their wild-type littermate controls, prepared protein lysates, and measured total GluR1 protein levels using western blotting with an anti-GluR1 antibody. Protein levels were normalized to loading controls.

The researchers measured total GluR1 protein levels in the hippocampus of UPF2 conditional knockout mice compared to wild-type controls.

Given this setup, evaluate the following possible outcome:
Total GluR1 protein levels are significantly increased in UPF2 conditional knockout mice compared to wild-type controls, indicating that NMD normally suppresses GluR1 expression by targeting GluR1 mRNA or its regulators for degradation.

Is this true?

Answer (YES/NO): NO